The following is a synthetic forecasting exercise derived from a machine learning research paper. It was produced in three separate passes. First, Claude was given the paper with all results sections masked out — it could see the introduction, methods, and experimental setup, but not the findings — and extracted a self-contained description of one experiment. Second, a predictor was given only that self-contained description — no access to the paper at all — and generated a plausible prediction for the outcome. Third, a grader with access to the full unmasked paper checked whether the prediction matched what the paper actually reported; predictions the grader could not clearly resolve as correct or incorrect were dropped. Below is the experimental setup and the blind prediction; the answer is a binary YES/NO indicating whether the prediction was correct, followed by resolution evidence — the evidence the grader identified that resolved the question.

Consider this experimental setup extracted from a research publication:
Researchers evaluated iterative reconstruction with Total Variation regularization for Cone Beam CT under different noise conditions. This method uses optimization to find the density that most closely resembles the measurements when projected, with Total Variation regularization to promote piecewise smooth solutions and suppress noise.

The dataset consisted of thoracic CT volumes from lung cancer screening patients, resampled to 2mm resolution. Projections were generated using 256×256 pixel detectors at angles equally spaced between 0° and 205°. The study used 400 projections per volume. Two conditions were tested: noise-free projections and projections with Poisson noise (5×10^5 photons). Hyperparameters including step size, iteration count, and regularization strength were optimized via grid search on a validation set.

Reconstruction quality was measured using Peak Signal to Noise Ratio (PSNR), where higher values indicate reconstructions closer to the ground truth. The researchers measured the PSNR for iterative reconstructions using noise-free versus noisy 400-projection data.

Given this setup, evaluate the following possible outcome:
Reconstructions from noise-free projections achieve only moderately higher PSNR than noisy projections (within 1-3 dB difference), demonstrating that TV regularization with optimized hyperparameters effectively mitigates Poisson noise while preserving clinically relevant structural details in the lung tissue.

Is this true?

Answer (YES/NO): YES